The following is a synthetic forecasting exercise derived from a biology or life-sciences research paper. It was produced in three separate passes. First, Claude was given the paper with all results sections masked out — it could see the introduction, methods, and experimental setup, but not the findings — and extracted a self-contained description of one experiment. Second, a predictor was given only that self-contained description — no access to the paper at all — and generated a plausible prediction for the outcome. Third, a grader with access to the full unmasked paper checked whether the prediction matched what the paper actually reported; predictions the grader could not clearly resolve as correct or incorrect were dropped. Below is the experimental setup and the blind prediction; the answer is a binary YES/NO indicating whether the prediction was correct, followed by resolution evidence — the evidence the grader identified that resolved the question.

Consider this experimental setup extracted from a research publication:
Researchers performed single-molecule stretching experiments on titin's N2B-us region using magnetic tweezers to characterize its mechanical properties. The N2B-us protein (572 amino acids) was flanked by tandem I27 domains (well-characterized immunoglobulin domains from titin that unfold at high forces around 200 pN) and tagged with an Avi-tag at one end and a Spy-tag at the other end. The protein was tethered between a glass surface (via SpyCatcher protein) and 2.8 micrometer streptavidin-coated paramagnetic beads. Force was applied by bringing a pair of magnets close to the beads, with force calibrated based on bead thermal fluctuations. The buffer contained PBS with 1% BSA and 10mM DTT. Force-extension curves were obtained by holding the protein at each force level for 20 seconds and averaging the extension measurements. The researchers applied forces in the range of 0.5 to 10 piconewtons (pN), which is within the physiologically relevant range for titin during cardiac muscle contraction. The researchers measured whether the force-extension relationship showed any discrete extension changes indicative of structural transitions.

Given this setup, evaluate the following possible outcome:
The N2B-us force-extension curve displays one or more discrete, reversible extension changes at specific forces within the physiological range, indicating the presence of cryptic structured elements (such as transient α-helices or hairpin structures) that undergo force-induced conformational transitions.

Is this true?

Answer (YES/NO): YES